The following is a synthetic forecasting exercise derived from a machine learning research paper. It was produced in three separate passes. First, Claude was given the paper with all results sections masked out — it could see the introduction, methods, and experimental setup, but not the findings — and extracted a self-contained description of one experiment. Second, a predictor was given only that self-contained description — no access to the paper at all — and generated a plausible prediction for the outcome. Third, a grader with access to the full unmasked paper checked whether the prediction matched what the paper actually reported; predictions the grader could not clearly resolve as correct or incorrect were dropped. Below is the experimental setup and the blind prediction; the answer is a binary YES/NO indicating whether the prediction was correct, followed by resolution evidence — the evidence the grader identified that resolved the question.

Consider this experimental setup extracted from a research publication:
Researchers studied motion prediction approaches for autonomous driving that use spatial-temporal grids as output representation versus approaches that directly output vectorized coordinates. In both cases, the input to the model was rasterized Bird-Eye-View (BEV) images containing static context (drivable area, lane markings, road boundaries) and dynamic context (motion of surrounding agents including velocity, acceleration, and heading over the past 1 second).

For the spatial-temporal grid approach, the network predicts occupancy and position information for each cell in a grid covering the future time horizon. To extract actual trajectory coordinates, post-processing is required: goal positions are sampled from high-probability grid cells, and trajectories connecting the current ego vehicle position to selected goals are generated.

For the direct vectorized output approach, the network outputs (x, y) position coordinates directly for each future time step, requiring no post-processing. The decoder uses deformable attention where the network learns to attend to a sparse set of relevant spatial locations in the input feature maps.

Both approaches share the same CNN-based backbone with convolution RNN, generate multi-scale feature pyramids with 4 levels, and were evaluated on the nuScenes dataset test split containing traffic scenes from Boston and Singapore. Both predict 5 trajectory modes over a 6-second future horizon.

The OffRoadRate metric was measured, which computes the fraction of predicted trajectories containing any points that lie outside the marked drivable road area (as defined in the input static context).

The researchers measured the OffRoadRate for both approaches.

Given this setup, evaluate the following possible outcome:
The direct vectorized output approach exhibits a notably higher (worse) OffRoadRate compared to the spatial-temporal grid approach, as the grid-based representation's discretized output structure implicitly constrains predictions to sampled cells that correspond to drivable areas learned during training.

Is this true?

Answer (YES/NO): NO